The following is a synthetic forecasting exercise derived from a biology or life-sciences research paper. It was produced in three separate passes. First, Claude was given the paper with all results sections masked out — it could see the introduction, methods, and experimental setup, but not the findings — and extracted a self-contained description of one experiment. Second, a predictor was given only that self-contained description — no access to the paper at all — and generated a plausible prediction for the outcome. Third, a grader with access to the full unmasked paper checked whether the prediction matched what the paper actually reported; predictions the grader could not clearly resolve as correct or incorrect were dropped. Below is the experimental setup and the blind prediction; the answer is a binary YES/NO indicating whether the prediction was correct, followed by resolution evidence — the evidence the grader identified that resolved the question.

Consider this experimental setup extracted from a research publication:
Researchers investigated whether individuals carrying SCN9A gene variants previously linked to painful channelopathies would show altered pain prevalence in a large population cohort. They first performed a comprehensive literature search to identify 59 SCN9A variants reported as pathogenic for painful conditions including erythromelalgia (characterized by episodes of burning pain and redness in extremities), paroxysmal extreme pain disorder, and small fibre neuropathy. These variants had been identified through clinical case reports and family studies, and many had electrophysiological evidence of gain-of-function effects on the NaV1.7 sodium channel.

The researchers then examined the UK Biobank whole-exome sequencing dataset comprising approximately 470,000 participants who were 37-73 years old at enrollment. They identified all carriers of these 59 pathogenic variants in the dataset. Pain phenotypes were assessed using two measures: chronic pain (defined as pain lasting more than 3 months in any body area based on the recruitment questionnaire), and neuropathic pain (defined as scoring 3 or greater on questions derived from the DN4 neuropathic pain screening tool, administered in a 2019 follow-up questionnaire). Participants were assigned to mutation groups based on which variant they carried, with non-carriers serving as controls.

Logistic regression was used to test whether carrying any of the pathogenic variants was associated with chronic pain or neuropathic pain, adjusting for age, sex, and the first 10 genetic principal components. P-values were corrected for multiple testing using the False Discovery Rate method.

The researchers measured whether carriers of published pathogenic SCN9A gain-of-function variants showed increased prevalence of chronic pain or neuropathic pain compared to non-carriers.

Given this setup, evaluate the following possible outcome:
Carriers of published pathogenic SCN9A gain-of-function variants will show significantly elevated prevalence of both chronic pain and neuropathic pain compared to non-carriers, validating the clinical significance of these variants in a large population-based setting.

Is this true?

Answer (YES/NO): NO